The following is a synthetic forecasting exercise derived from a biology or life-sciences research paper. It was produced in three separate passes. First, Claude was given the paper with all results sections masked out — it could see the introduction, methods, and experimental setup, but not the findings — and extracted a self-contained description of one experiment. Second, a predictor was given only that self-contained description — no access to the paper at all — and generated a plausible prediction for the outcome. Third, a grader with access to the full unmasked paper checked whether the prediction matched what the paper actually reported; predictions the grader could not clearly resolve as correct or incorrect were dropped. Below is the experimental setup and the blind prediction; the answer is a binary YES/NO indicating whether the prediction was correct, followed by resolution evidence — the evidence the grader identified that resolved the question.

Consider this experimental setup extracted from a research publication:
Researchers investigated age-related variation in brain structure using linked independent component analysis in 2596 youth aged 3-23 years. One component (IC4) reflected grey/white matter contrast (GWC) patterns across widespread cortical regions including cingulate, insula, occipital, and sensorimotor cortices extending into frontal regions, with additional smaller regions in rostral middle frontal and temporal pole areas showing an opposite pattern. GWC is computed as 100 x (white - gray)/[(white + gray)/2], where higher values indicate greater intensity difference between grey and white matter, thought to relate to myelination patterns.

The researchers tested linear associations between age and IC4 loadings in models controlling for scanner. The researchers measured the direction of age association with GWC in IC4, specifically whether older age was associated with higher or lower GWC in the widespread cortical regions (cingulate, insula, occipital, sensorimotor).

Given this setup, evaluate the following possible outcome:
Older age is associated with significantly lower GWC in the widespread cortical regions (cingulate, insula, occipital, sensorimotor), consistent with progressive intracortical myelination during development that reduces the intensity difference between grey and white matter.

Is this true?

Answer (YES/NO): YES